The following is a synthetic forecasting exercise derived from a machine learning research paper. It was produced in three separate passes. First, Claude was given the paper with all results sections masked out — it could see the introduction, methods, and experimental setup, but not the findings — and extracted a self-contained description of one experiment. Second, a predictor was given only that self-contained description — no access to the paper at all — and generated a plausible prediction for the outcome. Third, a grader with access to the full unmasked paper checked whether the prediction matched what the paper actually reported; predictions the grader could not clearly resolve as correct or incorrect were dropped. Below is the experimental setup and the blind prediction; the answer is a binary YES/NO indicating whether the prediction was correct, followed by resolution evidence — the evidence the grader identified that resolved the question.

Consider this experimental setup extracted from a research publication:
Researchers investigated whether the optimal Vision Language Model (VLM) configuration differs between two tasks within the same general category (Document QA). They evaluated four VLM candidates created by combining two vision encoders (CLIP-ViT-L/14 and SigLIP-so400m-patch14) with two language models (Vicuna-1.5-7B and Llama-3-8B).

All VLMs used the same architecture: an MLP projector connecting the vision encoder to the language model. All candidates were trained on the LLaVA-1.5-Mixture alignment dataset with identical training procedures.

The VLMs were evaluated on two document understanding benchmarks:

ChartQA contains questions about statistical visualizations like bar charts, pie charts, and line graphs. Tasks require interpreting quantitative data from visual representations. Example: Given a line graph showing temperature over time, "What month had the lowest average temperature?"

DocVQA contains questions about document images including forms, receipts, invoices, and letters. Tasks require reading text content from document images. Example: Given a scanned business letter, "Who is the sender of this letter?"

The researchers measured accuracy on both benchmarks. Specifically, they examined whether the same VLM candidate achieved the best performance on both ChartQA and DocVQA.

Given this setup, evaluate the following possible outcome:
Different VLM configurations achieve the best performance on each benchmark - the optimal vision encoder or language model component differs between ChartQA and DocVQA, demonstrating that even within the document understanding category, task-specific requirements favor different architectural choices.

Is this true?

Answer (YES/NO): YES